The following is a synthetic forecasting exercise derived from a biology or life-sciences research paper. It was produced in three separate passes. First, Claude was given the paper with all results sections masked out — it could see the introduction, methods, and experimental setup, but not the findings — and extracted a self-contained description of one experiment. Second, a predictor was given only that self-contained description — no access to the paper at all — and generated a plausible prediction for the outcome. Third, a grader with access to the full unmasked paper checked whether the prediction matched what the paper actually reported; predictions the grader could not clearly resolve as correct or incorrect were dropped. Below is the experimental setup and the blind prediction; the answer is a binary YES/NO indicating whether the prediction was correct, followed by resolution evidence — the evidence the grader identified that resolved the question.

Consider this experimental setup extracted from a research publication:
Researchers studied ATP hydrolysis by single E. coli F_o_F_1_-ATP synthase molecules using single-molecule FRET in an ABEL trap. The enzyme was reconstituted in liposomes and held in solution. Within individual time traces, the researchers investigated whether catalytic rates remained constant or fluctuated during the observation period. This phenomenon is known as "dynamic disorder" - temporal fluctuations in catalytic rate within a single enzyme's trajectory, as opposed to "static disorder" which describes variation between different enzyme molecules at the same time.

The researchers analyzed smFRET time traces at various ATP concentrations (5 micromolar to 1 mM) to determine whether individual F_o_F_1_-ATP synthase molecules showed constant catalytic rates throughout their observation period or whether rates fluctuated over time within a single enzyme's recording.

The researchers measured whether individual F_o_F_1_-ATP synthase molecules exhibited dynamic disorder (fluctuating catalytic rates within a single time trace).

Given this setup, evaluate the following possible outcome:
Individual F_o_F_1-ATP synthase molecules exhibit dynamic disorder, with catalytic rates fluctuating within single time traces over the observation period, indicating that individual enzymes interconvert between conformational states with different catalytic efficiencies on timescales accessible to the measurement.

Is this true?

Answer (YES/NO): YES